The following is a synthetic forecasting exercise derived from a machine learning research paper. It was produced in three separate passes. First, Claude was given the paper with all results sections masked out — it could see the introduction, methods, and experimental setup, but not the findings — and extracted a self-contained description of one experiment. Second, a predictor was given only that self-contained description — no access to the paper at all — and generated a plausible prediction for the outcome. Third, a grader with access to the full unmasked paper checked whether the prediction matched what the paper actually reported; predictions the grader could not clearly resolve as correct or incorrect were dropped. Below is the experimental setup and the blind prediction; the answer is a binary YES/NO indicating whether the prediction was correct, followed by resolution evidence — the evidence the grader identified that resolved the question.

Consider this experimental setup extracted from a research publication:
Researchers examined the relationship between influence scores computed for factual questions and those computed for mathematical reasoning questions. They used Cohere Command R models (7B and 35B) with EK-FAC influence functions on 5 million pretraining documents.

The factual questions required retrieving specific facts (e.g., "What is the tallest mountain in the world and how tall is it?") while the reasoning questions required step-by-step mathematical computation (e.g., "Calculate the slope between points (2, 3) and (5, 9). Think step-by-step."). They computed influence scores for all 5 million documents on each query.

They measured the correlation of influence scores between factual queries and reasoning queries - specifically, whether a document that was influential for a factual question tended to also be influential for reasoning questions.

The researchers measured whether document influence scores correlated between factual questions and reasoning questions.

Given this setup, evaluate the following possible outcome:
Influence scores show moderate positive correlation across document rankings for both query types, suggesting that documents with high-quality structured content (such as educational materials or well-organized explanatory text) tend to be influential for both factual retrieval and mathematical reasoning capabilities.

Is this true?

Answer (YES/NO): NO